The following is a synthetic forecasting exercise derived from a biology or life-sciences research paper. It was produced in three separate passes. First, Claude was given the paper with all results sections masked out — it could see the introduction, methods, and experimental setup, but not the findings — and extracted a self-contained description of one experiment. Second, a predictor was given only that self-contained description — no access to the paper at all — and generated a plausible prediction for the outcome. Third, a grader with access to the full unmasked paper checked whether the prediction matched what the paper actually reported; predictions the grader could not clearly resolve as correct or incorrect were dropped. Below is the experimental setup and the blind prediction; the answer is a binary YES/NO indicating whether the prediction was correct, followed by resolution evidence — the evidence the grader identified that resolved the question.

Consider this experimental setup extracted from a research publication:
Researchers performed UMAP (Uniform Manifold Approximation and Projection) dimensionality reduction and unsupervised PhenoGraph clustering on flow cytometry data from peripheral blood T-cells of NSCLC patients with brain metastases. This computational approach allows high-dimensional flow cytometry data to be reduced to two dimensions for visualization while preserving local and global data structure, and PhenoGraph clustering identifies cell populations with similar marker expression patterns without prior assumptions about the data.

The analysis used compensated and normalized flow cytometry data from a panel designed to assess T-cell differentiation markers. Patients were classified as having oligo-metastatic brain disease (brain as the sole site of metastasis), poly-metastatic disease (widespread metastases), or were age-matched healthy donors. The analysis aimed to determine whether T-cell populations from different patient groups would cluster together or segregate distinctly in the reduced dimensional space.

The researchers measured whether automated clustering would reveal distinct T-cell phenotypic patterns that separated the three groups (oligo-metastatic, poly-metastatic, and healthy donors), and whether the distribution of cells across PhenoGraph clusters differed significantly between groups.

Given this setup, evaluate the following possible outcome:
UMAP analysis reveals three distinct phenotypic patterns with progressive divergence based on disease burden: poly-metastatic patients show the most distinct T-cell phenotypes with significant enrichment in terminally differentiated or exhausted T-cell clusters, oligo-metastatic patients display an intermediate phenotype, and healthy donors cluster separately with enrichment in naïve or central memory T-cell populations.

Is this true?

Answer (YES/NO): NO